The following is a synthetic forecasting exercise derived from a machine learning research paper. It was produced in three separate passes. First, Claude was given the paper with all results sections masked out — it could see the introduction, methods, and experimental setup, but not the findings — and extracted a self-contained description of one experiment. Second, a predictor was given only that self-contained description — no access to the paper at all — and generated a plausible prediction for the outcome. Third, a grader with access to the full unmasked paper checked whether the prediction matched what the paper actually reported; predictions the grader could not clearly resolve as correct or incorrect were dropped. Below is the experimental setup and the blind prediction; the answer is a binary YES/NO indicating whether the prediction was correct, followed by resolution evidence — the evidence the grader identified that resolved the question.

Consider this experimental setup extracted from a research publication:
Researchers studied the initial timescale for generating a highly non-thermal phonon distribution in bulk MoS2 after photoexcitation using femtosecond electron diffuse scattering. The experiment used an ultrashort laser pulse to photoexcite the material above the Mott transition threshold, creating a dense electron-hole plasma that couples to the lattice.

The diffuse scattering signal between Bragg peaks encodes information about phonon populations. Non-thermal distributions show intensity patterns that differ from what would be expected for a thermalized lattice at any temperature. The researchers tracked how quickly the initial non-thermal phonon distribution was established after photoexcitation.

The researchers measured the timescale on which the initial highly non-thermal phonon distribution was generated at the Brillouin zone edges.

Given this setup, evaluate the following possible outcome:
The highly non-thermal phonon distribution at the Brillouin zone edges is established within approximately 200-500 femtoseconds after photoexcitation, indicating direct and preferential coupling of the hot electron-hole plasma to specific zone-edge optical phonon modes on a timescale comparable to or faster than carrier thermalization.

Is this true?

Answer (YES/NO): NO